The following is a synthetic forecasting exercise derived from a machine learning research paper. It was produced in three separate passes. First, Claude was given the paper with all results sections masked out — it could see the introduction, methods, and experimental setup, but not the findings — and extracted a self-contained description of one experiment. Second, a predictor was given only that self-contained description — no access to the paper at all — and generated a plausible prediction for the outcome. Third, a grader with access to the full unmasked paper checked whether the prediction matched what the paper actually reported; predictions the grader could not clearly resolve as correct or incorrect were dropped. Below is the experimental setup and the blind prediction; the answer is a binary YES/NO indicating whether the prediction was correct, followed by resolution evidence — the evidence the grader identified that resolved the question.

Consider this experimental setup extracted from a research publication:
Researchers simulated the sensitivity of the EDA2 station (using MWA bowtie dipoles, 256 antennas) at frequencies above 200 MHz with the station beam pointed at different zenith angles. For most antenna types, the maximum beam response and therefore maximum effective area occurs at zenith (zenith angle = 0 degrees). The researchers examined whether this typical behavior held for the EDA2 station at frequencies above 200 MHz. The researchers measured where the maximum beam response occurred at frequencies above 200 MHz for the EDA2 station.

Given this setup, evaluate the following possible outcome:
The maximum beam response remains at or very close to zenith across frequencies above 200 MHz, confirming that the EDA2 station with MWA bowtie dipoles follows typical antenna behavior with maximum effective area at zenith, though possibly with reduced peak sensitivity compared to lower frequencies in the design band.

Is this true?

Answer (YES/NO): NO